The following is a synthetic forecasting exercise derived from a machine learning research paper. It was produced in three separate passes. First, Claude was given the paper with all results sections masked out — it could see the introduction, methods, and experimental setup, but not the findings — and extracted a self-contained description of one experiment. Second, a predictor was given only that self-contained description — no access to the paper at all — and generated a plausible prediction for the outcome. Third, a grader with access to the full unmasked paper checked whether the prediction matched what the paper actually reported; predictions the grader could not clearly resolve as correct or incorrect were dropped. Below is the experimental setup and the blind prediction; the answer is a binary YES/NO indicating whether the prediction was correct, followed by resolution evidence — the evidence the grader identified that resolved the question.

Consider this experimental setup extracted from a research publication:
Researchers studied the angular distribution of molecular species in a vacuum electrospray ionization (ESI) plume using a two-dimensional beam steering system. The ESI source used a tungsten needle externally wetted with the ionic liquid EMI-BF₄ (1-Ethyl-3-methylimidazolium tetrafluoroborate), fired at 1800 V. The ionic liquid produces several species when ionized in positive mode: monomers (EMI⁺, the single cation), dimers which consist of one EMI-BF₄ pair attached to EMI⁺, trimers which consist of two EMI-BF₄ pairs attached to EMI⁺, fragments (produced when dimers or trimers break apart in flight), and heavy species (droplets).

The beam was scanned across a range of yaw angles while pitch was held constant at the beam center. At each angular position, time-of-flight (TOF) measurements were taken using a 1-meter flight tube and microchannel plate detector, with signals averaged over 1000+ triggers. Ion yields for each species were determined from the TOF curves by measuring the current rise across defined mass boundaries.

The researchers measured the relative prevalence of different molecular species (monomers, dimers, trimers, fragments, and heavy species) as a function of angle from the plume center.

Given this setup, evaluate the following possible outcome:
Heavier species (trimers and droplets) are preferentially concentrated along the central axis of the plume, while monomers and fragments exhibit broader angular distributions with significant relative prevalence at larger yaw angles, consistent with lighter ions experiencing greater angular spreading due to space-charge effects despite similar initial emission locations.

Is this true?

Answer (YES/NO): NO